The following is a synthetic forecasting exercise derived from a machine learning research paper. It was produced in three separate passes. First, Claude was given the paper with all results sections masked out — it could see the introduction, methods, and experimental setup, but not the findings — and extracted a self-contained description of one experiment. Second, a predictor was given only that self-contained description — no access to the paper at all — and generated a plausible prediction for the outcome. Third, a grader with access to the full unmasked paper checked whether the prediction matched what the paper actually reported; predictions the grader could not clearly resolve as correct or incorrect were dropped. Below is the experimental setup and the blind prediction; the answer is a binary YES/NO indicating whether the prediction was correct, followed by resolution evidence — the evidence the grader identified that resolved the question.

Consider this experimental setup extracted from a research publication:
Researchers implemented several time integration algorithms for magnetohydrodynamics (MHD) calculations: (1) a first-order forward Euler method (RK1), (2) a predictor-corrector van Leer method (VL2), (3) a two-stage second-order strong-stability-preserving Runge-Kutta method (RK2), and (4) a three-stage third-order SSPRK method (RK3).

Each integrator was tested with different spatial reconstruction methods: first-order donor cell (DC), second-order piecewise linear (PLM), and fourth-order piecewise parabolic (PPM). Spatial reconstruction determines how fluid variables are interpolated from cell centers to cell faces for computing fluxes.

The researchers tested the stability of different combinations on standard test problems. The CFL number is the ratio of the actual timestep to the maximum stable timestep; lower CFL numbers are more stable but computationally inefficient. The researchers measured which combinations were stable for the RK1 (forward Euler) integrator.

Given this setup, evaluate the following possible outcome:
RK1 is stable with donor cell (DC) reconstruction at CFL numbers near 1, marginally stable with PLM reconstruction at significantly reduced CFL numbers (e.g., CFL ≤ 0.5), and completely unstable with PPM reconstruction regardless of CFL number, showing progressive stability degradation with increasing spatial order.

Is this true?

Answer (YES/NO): NO